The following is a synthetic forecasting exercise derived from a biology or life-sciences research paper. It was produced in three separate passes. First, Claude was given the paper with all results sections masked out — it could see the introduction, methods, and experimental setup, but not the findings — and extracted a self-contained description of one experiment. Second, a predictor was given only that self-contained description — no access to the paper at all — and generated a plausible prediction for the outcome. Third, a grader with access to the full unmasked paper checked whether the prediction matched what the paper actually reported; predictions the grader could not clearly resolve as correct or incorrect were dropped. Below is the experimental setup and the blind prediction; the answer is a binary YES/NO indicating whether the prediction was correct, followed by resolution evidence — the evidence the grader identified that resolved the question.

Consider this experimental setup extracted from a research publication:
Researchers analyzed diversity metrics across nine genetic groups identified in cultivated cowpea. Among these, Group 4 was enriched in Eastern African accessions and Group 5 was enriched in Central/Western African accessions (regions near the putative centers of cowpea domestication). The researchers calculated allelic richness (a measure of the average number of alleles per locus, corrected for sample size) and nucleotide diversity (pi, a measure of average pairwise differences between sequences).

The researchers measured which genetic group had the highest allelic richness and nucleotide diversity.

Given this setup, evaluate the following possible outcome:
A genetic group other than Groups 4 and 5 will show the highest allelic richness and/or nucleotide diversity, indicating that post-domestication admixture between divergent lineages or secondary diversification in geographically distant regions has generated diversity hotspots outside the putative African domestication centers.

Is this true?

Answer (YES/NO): NO